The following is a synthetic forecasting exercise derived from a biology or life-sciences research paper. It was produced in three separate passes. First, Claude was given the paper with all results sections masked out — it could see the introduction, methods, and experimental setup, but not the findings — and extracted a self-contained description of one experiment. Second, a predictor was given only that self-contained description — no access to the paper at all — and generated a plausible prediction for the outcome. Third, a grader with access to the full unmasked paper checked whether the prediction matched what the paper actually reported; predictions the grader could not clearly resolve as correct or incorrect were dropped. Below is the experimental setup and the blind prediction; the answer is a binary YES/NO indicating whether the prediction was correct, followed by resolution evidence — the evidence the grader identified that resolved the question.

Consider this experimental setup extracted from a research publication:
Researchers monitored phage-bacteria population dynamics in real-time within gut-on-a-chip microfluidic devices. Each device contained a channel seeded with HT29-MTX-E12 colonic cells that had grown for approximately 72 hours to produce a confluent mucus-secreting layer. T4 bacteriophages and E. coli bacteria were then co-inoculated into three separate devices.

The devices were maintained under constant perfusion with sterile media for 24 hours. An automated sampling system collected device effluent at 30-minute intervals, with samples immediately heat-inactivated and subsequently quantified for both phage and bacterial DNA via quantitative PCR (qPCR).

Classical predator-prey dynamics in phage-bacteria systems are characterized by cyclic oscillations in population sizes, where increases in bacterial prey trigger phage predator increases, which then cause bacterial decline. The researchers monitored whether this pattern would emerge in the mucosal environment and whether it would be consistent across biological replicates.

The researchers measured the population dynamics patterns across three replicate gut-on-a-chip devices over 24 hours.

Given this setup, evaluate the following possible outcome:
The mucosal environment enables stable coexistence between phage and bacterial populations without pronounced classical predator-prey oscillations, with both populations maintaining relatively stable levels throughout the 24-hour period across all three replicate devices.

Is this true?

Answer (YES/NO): NO